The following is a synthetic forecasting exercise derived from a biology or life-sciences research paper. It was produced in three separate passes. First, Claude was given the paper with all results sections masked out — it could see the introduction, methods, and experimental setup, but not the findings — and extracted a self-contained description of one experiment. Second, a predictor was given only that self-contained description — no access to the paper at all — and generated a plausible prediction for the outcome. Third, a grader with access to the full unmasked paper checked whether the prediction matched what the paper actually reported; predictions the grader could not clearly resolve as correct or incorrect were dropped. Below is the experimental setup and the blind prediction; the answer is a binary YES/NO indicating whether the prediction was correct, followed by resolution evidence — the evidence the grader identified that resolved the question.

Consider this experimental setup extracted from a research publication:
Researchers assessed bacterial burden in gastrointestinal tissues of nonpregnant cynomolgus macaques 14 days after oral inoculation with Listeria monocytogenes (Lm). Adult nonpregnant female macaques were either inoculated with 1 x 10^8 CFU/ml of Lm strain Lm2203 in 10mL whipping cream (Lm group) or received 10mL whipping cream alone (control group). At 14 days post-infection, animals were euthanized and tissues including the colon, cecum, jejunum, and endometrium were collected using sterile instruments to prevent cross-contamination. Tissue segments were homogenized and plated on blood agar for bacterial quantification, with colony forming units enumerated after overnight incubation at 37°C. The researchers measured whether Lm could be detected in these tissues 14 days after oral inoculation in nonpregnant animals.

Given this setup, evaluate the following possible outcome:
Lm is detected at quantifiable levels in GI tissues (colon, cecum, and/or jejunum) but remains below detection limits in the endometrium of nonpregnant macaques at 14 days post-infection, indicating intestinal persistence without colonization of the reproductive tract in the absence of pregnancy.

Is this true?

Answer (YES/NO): NO